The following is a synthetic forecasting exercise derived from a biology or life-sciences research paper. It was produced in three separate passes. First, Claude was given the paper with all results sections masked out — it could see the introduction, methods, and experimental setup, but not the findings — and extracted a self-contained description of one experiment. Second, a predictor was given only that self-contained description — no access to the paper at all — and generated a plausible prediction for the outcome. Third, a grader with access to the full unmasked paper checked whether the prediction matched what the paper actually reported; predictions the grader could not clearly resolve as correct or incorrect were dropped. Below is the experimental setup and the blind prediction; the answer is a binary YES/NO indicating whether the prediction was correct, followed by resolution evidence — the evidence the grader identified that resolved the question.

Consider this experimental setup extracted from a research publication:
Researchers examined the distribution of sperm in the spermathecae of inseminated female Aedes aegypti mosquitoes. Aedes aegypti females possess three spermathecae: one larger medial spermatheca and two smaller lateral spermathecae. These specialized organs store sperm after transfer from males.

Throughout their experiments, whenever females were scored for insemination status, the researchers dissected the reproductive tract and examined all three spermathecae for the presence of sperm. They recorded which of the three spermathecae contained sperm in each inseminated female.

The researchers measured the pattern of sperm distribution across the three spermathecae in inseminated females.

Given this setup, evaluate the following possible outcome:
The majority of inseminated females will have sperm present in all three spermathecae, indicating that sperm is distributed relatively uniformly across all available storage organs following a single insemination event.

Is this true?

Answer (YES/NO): NO